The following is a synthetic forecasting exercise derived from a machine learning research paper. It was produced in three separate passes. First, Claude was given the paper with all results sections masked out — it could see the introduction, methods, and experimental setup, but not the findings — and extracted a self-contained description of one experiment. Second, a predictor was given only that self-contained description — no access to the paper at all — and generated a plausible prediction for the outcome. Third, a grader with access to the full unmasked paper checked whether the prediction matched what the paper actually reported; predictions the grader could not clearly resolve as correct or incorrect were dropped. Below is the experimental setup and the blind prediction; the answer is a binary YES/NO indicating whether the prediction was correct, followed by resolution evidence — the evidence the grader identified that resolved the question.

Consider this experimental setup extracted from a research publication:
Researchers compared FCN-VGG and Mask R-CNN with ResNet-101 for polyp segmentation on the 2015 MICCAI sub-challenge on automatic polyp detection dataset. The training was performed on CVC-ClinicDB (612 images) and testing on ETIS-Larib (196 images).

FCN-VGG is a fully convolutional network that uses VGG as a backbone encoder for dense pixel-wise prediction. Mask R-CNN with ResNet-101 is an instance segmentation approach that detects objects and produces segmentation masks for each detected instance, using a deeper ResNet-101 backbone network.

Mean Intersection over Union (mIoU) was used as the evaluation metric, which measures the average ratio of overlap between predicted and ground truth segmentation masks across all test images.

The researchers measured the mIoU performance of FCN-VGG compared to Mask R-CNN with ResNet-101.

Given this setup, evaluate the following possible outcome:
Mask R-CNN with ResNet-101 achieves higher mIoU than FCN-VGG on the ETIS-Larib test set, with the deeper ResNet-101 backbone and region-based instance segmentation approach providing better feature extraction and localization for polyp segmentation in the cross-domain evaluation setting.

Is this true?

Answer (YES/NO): YES